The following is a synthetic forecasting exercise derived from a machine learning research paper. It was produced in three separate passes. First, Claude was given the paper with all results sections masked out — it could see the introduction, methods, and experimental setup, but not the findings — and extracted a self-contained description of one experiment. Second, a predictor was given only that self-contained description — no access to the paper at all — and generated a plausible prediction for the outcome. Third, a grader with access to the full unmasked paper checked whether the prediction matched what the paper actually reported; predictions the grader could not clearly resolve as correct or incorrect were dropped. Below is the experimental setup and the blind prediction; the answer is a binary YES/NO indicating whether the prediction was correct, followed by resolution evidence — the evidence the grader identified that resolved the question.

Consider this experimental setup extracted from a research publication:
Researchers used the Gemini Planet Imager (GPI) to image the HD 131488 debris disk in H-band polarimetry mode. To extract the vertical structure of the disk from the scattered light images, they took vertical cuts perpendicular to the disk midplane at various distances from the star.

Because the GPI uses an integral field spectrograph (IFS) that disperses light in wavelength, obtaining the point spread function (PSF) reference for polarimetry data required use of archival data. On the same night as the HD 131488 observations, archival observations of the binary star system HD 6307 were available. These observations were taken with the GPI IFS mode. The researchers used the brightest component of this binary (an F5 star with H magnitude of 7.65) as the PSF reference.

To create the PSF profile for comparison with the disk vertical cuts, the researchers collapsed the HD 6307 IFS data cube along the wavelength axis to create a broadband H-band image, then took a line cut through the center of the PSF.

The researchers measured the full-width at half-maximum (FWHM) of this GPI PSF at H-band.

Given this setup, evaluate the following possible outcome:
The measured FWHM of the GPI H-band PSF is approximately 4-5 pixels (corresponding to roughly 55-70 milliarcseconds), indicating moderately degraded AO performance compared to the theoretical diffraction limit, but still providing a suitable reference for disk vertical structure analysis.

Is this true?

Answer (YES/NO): YES